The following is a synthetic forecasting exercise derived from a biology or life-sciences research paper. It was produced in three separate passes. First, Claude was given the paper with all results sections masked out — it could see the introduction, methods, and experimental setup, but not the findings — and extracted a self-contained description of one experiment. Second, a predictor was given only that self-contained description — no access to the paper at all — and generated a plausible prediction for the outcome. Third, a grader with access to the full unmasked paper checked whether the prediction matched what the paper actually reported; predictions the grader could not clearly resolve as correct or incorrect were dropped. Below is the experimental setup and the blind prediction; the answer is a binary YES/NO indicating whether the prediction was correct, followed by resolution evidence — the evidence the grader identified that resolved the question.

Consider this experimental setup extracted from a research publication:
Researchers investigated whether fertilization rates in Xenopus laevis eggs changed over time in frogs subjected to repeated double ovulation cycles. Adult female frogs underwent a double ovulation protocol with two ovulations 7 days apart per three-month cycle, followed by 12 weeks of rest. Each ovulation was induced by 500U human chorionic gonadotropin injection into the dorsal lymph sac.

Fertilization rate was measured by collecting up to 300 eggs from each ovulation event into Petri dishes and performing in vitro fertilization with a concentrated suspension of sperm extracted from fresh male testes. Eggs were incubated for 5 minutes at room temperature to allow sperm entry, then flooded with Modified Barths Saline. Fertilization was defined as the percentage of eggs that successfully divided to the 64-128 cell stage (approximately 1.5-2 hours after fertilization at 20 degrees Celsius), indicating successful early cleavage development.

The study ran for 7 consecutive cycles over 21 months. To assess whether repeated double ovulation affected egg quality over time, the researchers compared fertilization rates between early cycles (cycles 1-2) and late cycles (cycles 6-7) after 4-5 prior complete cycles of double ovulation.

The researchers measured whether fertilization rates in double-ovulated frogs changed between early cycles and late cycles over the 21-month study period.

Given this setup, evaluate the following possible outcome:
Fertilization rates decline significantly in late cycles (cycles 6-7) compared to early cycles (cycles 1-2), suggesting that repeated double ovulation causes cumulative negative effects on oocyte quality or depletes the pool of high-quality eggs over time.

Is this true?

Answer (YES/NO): NO